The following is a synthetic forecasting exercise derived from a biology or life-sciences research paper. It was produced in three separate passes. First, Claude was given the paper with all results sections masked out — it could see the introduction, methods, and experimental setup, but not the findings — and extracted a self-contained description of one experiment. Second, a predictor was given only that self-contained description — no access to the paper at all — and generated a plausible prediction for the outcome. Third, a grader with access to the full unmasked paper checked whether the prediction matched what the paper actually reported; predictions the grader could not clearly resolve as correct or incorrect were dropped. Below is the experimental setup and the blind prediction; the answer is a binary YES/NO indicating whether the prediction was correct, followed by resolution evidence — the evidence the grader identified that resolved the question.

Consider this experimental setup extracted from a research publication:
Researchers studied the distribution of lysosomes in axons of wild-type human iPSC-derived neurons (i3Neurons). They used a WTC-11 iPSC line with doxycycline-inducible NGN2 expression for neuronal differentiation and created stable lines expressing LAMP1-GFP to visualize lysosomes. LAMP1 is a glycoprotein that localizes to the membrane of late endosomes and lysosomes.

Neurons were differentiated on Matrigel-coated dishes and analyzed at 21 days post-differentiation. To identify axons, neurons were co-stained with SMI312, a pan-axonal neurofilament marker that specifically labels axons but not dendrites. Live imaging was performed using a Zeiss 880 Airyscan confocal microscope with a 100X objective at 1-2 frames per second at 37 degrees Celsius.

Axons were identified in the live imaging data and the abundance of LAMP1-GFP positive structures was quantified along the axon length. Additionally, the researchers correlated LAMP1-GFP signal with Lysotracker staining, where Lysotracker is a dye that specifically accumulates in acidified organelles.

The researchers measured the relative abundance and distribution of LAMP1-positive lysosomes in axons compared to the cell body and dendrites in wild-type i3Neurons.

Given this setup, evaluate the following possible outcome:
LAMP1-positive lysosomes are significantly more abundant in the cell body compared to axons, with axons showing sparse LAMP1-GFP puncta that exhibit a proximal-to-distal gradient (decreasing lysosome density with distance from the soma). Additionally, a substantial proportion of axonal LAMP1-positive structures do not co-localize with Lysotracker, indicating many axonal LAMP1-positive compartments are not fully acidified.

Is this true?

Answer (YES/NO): NO